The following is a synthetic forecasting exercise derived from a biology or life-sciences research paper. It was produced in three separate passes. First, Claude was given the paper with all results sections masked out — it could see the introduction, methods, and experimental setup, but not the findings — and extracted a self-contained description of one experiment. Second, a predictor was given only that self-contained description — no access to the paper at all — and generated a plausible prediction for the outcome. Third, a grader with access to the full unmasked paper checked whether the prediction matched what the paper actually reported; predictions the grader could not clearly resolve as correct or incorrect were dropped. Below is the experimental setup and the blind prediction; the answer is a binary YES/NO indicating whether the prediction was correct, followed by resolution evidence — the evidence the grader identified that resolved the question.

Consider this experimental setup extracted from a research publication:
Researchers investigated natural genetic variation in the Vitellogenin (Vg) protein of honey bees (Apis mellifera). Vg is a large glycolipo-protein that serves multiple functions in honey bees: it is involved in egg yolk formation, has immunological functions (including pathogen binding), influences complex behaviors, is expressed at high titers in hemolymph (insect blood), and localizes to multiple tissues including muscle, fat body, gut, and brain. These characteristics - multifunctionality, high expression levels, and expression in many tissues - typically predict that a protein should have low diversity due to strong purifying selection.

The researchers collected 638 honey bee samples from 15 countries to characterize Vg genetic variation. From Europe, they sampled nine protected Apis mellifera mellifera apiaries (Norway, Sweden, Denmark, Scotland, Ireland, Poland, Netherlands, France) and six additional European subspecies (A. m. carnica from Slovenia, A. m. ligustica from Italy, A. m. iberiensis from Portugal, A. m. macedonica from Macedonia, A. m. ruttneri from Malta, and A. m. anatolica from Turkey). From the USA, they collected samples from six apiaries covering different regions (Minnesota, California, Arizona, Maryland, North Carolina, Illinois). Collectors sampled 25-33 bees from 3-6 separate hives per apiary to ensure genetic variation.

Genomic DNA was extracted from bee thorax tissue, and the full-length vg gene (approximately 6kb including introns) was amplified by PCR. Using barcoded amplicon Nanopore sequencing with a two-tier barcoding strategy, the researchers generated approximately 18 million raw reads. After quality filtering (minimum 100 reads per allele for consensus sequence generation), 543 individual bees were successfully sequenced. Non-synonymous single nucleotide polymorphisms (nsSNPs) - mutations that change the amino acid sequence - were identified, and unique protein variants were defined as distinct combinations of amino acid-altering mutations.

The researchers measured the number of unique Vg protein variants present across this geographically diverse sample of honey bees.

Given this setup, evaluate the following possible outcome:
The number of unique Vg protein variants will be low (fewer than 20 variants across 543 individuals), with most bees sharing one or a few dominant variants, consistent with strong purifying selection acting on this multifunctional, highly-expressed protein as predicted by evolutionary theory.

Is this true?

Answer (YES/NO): NO